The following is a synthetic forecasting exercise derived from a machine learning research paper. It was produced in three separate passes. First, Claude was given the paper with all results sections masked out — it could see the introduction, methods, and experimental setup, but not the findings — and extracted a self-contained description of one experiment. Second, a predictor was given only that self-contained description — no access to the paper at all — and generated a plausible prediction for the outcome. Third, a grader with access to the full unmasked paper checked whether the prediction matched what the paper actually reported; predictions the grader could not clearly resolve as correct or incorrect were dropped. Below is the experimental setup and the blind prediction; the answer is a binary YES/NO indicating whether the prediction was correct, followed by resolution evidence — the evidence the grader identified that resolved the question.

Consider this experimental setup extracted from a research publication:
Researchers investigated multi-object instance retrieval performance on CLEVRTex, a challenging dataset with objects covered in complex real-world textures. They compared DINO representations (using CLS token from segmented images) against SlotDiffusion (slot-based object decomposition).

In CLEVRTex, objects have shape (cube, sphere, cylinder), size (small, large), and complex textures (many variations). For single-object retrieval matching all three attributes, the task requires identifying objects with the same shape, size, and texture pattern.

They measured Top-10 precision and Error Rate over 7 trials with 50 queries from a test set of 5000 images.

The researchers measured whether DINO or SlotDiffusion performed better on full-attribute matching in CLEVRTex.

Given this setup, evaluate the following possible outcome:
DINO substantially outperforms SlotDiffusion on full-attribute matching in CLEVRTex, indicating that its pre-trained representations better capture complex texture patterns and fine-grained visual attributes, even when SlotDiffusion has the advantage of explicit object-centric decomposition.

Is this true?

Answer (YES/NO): YES